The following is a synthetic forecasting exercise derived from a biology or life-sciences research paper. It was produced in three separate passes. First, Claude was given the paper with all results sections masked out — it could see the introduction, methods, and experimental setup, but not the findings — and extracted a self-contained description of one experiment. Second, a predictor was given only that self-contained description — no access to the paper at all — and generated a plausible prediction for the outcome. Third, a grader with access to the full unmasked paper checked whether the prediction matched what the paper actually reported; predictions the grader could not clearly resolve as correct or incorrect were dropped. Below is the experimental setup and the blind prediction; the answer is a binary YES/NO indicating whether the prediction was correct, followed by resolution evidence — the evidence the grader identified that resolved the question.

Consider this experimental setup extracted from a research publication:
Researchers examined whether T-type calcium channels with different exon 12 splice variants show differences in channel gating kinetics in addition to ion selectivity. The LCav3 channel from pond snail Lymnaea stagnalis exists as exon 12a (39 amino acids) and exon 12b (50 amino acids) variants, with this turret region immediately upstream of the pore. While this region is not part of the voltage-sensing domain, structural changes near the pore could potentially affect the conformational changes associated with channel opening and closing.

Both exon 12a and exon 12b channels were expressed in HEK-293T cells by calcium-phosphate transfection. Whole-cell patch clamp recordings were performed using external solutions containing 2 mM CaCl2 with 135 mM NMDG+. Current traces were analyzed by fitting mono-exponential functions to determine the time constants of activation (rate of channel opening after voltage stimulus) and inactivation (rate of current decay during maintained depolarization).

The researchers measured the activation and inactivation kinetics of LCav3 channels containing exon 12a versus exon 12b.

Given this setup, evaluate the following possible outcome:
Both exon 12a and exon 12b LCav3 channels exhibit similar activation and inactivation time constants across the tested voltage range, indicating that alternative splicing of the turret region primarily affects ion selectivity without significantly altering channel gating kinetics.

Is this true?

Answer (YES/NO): NO